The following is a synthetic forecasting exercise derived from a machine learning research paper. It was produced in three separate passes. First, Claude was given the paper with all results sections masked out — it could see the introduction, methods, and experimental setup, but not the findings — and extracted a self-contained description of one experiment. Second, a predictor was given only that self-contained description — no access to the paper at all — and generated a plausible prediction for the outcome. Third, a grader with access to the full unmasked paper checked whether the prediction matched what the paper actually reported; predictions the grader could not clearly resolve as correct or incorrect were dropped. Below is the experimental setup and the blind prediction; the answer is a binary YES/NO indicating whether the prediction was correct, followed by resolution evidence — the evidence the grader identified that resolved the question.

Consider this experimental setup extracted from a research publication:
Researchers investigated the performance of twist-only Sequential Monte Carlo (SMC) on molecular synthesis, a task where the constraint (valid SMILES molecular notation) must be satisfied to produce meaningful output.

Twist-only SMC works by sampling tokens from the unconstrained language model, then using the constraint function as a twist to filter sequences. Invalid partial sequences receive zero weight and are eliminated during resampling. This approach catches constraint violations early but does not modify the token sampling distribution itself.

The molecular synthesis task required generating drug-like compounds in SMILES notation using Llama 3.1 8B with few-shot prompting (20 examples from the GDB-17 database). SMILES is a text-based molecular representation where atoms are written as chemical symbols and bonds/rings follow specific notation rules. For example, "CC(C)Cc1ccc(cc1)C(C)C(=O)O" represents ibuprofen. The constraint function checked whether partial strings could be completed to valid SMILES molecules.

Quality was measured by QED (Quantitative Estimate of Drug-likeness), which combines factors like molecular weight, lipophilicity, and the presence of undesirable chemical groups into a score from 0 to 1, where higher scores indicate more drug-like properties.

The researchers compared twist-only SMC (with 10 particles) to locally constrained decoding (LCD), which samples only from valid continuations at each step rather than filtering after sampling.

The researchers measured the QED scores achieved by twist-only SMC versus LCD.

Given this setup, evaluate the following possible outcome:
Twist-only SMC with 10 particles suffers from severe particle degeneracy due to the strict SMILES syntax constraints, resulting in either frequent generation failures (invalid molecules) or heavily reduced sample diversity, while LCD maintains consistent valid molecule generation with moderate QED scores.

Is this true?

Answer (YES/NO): NO